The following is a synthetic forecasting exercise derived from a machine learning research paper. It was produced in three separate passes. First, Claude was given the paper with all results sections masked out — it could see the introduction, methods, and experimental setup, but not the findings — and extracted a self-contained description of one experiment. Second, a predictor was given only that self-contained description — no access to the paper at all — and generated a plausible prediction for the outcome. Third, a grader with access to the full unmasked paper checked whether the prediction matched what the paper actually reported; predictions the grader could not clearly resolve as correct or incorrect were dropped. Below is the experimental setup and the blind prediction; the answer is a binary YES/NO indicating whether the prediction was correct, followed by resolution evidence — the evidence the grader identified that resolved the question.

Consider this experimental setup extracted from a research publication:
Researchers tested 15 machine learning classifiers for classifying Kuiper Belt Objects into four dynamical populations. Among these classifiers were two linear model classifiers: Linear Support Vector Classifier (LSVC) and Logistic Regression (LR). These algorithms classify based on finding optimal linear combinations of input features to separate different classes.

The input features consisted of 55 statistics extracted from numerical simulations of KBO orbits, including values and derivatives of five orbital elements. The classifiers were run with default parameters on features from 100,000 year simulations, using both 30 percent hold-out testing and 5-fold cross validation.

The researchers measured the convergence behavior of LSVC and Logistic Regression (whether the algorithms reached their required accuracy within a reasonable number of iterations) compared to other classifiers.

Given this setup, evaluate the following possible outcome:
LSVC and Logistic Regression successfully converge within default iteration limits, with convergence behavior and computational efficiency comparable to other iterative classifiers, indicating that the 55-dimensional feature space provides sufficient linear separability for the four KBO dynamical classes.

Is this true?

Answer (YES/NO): NO